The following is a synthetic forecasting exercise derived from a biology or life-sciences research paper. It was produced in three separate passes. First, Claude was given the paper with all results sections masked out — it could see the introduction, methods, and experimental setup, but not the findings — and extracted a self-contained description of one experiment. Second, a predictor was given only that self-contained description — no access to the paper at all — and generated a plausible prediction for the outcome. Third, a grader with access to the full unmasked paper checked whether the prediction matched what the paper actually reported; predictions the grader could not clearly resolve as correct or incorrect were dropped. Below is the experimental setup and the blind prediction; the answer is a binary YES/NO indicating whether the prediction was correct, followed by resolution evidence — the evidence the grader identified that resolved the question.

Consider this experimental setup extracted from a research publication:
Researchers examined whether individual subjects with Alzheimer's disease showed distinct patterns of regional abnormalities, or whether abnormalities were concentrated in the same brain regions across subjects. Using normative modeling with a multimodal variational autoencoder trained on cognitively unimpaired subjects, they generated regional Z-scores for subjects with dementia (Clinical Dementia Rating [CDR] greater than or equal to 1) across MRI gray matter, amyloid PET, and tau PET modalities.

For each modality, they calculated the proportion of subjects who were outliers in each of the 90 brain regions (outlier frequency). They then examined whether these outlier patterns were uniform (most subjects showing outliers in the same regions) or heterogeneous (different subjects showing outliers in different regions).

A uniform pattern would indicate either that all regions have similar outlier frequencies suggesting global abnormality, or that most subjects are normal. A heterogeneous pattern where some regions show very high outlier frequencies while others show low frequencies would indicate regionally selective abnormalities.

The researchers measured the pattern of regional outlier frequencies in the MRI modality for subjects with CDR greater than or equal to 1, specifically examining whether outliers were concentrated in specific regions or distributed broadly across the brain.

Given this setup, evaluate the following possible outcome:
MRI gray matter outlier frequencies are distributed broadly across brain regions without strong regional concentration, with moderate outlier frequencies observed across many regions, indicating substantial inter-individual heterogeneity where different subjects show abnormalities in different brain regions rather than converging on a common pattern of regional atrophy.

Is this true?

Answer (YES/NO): NO